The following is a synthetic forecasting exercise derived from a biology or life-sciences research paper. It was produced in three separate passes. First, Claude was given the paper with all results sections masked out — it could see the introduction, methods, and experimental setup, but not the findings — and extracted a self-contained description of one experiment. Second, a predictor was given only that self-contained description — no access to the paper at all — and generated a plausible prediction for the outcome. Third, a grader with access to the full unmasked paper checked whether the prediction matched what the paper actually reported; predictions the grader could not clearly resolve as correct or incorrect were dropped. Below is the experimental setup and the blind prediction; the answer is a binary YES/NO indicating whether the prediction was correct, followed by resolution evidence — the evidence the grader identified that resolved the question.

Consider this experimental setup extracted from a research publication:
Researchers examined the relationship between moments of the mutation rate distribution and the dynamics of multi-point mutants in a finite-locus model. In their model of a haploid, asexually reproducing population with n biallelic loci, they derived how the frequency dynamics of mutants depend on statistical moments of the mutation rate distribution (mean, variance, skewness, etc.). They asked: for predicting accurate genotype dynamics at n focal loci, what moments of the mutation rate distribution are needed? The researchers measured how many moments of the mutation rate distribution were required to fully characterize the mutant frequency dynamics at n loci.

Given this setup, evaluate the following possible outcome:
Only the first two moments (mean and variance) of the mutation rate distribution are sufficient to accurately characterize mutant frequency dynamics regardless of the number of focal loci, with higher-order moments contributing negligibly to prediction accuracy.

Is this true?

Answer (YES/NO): NO